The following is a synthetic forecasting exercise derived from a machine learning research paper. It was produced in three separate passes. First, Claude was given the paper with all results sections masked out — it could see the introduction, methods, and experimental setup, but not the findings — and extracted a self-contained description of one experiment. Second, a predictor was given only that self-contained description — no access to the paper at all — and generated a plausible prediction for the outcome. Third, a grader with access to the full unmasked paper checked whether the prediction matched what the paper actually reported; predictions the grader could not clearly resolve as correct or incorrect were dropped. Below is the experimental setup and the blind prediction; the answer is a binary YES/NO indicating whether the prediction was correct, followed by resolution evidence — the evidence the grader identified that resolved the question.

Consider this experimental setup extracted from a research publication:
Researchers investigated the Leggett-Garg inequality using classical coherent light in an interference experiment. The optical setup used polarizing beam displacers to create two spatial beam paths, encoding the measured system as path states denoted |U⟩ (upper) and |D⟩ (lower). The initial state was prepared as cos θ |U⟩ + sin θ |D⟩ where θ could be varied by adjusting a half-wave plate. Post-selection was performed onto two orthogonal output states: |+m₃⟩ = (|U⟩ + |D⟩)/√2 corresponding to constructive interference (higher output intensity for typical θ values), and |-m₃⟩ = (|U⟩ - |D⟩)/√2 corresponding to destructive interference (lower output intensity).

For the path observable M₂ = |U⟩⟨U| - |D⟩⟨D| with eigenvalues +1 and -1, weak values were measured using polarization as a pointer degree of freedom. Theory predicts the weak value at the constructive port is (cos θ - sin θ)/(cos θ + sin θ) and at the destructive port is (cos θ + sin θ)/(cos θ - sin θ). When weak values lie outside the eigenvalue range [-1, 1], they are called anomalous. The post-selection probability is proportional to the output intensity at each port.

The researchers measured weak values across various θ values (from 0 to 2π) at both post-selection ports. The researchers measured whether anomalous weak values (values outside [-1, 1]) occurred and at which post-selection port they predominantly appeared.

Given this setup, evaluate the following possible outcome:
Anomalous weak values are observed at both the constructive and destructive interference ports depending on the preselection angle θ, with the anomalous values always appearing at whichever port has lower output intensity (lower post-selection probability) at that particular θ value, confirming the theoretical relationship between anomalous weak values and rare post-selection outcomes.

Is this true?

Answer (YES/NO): YES